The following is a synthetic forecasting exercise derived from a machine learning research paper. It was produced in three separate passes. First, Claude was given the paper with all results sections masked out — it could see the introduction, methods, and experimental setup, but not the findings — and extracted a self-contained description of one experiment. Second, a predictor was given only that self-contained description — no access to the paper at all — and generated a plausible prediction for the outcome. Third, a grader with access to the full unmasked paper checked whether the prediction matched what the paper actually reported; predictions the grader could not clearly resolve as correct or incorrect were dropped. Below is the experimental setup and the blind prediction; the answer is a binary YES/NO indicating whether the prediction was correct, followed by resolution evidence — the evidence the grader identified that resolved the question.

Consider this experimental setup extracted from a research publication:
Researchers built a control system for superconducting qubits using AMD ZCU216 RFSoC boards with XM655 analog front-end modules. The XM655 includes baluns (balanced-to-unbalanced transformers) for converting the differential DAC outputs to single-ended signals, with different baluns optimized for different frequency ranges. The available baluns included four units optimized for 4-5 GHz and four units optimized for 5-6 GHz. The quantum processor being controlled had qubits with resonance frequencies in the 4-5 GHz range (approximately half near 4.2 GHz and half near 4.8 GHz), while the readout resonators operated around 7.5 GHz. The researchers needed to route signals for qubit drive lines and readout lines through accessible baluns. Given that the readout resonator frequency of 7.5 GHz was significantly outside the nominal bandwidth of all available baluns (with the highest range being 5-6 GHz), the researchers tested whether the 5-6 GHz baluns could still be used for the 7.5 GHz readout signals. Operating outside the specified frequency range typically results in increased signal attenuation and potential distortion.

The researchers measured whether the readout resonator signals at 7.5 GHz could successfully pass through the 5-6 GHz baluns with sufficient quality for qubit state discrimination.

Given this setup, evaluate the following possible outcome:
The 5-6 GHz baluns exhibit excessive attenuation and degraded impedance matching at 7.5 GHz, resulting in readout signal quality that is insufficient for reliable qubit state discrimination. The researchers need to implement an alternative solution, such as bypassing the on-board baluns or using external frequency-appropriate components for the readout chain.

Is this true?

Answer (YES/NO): NO